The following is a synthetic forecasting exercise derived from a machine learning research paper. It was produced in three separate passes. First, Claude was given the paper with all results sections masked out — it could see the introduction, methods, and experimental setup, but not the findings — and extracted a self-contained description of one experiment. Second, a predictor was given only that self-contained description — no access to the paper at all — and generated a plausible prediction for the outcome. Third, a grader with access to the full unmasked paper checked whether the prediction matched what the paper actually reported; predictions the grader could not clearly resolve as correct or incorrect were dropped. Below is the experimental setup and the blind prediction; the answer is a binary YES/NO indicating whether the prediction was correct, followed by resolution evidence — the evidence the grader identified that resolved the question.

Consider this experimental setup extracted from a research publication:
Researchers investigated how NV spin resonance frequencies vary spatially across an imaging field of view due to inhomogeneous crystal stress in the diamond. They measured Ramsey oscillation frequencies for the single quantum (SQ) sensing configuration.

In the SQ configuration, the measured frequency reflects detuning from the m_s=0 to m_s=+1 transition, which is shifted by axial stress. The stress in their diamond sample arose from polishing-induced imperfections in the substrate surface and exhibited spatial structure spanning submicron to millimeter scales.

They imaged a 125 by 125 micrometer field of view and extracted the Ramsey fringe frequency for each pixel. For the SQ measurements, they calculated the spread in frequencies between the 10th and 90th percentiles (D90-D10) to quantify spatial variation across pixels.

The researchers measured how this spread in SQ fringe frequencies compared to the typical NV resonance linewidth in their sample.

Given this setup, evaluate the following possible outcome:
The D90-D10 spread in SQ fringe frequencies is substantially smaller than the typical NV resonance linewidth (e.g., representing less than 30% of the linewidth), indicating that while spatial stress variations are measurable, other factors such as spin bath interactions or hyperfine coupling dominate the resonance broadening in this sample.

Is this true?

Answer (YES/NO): NO